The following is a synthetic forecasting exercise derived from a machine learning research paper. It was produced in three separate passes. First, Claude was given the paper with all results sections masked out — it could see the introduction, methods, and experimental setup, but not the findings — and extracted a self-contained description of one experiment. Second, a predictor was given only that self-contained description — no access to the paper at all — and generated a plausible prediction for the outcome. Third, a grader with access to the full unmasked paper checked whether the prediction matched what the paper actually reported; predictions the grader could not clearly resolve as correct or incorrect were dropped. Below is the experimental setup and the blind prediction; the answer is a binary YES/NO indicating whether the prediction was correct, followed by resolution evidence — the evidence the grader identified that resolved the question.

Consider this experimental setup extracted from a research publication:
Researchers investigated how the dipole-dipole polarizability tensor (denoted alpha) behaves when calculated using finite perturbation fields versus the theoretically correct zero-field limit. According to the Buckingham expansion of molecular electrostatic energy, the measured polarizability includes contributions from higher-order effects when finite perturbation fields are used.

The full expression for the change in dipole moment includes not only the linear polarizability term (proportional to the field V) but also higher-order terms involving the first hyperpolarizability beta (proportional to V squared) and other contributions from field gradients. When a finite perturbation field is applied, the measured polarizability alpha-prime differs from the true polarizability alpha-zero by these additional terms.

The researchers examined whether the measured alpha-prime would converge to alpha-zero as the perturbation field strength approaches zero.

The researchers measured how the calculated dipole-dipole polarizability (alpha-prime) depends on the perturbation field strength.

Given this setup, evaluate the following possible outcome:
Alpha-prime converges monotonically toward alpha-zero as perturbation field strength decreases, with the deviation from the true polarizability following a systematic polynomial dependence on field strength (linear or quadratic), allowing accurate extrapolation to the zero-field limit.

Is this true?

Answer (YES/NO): YES